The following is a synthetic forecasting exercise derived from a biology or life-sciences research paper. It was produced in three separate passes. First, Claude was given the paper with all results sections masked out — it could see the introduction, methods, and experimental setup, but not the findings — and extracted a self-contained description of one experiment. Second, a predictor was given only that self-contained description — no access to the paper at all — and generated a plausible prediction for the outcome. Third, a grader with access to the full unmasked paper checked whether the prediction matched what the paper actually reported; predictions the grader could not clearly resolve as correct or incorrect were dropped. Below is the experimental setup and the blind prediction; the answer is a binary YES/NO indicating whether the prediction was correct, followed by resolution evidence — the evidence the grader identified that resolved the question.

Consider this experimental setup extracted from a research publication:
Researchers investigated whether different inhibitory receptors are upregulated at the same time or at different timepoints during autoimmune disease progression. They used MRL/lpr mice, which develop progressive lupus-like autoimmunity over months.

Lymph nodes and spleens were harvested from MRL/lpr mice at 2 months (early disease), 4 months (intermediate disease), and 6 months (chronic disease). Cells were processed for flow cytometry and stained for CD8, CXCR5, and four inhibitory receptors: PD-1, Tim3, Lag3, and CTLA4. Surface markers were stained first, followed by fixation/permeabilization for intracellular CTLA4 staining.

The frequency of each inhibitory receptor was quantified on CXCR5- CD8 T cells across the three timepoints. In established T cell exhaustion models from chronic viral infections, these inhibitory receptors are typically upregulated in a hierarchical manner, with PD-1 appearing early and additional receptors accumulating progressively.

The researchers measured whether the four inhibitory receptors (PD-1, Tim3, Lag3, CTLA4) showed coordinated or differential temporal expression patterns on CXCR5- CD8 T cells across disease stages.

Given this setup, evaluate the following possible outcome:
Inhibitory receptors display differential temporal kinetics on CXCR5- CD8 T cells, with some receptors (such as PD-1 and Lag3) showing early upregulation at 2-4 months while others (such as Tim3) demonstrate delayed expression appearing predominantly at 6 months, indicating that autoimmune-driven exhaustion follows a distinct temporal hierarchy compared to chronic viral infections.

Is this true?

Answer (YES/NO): NO